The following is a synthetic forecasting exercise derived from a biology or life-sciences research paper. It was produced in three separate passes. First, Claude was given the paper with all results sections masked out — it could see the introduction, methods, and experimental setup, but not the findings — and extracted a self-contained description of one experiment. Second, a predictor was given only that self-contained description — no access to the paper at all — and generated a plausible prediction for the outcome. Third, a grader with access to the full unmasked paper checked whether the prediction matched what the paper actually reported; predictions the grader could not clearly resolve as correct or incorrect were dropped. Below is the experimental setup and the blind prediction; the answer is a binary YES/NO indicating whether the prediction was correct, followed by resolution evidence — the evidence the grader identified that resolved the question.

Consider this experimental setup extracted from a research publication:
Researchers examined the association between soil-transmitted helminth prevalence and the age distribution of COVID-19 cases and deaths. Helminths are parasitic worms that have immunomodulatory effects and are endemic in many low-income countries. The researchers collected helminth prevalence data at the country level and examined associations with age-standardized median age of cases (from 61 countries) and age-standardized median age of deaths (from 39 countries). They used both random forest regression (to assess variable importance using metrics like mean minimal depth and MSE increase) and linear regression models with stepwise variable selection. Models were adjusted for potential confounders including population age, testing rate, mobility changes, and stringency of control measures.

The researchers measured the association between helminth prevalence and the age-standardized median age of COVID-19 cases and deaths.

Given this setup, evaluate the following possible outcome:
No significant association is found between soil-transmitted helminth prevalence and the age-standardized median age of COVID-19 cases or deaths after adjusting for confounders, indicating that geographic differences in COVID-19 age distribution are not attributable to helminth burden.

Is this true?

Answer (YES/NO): YES